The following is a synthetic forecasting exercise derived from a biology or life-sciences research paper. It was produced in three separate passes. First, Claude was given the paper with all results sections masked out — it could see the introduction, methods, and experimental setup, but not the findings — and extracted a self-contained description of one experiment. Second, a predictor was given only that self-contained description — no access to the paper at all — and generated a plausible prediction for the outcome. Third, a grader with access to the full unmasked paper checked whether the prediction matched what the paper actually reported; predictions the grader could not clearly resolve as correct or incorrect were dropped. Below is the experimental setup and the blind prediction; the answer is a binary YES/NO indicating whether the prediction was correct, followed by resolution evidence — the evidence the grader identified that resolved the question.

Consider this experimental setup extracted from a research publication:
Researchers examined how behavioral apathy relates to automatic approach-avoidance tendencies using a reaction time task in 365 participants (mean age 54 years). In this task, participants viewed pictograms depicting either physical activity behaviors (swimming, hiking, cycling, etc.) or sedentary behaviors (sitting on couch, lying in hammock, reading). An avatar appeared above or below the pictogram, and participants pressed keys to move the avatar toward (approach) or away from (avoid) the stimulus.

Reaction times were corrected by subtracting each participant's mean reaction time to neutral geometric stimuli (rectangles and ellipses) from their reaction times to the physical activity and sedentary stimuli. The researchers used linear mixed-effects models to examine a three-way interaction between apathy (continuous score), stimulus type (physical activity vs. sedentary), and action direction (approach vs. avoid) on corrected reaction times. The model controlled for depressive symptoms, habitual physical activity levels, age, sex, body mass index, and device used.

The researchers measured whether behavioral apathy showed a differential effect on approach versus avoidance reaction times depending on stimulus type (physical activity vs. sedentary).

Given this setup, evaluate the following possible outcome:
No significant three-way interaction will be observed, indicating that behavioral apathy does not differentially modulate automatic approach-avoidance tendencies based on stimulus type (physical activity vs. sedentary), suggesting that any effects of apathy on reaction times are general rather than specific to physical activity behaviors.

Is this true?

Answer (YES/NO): NO